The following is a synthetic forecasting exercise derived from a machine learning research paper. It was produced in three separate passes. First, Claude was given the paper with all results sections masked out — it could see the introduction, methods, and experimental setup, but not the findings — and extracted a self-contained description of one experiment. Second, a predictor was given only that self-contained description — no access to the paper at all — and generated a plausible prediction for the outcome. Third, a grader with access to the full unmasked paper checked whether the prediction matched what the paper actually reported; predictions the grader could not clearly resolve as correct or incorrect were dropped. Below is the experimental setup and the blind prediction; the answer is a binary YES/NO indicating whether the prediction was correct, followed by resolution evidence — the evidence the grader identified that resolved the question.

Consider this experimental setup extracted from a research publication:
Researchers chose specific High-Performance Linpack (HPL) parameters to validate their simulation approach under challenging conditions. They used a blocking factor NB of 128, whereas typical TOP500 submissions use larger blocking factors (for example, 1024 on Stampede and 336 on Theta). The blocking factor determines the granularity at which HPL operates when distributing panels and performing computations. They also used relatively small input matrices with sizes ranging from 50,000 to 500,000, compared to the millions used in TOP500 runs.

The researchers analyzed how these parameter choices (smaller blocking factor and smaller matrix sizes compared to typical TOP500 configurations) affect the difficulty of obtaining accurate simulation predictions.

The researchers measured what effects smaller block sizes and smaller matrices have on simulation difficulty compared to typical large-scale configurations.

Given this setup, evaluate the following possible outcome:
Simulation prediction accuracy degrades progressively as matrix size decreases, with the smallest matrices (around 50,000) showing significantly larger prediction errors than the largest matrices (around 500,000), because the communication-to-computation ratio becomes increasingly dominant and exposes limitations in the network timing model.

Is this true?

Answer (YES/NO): NO